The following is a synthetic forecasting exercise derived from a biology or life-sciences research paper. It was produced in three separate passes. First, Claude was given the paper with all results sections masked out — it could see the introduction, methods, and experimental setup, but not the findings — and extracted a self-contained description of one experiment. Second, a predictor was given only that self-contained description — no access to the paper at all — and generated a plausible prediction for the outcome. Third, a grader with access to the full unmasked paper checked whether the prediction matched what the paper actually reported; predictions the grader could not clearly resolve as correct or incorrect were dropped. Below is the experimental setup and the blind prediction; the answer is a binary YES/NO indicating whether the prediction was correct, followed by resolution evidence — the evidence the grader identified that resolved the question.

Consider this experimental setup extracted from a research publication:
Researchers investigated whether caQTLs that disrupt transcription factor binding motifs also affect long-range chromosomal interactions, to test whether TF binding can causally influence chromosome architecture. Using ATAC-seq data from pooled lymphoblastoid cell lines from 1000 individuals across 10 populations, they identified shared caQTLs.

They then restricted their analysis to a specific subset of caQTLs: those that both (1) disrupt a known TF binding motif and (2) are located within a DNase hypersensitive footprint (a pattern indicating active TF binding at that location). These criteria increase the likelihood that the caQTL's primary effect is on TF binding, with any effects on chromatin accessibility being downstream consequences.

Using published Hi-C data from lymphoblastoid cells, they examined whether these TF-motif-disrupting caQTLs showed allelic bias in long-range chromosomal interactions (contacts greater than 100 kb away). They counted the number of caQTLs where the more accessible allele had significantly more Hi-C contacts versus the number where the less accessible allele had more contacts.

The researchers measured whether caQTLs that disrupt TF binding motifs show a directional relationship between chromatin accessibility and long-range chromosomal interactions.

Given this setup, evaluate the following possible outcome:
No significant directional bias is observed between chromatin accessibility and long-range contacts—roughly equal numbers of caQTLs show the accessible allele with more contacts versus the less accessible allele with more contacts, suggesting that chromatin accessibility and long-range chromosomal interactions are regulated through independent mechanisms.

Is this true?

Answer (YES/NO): NO